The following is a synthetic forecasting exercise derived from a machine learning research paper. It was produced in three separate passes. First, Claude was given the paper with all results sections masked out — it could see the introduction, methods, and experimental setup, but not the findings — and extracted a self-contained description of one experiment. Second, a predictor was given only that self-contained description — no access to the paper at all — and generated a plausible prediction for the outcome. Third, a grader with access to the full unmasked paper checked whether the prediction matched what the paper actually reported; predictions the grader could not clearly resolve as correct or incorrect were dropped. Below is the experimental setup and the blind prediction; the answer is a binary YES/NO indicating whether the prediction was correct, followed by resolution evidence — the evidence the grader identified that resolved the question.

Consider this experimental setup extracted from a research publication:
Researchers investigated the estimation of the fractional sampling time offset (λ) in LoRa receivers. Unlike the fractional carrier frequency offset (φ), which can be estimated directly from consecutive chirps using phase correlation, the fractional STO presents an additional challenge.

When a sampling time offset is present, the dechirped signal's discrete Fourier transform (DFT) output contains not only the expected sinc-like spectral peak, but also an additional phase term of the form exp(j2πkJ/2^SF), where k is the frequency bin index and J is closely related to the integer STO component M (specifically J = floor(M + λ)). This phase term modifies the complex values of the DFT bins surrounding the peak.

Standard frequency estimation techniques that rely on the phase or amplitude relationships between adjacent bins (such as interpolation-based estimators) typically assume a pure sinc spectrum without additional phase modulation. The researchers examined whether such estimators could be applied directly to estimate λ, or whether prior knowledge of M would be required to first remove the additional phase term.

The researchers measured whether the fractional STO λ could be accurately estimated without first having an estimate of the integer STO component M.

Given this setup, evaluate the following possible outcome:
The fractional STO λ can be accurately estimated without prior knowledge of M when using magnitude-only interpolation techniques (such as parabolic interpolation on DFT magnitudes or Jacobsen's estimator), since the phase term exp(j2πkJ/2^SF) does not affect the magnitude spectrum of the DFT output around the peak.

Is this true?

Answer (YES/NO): NO